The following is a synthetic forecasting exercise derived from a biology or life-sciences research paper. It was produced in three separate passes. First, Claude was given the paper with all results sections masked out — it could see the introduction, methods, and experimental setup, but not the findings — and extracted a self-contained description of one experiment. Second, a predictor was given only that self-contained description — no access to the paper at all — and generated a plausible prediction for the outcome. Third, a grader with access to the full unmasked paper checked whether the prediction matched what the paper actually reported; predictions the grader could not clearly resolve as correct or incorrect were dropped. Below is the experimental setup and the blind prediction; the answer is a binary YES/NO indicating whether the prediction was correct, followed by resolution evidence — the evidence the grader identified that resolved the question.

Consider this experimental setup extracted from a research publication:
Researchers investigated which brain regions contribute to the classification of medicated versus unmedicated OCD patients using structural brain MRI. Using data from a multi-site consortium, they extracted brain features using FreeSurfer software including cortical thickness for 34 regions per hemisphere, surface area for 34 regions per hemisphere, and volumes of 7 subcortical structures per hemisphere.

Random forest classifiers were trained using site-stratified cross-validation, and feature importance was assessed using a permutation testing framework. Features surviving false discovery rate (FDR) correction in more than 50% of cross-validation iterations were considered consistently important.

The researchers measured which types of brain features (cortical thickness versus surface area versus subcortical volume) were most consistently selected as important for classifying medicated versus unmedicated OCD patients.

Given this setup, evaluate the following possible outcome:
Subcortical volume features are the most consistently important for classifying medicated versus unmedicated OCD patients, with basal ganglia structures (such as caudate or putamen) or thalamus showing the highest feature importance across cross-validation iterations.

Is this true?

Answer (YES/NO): NO